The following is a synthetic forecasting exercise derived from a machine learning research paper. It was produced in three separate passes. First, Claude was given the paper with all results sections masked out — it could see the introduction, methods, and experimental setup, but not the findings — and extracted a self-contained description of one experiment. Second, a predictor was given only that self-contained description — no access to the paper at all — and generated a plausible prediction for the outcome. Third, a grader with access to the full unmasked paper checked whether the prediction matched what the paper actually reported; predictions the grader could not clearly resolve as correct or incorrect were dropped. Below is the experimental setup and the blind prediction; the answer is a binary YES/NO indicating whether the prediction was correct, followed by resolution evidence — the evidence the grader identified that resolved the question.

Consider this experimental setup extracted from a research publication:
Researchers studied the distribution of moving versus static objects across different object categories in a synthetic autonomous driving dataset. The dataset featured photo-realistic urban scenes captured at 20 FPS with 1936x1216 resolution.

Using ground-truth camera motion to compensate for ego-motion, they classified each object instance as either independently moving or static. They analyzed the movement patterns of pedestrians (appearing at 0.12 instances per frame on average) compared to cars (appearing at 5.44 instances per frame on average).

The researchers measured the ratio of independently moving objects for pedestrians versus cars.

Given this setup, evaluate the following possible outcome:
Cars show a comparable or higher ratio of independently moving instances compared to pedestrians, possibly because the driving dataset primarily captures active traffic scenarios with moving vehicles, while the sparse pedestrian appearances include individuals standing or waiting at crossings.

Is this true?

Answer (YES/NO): NO